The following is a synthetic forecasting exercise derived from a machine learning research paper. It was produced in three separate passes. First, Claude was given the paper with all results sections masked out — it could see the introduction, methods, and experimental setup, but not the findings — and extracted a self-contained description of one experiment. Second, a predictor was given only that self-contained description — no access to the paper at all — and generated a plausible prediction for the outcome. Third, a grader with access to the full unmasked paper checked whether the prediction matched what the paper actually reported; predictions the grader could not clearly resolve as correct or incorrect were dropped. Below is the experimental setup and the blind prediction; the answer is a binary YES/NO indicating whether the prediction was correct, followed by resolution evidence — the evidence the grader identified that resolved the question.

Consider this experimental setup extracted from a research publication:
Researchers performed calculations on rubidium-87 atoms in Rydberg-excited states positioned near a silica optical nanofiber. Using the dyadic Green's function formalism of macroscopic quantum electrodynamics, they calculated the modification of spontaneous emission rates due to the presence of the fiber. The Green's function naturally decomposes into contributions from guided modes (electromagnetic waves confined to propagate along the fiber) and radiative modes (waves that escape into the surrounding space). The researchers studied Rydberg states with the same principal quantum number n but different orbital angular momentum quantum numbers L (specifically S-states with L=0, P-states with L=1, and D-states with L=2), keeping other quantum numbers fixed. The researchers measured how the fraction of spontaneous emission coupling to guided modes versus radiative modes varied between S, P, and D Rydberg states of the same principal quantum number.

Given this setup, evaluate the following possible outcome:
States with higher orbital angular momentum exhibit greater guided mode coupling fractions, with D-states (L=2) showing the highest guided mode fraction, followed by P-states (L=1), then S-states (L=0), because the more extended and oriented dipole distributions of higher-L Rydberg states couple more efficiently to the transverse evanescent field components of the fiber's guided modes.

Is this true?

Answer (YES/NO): NO